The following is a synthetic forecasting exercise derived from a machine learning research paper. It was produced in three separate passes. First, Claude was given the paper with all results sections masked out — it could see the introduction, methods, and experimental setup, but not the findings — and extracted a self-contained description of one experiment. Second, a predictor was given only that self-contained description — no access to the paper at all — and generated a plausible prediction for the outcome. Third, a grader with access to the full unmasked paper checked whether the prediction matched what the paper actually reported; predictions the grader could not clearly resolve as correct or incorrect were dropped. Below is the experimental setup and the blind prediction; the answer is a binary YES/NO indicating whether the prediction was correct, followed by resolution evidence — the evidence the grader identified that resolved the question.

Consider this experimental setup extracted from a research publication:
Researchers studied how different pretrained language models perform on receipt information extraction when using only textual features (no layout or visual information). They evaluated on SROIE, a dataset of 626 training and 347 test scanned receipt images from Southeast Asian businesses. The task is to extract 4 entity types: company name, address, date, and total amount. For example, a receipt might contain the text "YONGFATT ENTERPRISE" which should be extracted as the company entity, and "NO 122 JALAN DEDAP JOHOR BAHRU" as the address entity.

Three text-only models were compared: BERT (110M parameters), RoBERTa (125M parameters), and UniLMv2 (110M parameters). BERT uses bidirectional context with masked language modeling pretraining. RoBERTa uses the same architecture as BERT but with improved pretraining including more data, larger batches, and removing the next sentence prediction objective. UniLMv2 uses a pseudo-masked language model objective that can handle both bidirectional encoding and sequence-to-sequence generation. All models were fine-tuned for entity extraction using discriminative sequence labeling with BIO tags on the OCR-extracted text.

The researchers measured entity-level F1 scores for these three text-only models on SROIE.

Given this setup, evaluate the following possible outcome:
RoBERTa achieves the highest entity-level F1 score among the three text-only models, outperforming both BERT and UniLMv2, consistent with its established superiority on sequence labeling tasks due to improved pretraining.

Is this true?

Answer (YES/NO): NO